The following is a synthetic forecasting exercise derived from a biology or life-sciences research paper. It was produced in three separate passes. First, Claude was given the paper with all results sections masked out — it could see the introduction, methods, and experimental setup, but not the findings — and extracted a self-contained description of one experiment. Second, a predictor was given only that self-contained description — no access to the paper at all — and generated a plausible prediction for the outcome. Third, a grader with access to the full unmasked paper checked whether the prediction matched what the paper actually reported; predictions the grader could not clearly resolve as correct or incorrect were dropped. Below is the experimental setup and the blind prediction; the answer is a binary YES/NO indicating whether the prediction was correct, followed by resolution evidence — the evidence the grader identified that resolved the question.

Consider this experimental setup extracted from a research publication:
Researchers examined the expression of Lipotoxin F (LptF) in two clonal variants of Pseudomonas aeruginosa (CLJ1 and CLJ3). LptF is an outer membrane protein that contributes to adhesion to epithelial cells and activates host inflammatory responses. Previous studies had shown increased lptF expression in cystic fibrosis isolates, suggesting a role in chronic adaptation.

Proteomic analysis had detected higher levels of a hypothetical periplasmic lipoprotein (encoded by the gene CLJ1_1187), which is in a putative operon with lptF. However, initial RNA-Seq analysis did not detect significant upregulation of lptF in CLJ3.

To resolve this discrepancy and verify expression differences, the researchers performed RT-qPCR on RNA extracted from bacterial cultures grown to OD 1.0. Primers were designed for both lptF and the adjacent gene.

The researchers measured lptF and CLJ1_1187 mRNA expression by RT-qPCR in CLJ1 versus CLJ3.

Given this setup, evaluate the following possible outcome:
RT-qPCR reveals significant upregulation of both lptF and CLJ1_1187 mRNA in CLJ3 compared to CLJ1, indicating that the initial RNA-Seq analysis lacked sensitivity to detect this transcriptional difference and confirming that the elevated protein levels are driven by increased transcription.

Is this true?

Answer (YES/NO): YES